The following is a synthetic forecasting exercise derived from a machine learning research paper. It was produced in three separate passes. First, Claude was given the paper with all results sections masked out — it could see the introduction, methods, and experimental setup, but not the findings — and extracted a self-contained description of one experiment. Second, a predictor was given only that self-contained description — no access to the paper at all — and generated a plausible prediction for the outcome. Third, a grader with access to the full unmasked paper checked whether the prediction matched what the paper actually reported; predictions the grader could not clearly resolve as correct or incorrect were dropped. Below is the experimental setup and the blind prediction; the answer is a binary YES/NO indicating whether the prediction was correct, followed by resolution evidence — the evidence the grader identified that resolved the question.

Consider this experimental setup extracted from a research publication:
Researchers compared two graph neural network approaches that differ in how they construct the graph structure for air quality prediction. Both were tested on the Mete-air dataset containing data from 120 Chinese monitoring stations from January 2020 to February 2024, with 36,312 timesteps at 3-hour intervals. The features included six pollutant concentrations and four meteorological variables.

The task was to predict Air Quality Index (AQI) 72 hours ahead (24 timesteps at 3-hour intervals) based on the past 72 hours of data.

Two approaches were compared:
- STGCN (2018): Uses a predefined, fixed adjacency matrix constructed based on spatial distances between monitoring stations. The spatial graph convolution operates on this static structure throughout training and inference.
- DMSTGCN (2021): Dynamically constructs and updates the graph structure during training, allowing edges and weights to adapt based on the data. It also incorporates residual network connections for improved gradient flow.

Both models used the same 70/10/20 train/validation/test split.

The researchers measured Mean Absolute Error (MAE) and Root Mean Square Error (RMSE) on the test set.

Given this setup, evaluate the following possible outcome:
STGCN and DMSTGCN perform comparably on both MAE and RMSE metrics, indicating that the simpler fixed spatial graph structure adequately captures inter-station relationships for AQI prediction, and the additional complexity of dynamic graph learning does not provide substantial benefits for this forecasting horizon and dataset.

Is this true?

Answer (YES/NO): YES